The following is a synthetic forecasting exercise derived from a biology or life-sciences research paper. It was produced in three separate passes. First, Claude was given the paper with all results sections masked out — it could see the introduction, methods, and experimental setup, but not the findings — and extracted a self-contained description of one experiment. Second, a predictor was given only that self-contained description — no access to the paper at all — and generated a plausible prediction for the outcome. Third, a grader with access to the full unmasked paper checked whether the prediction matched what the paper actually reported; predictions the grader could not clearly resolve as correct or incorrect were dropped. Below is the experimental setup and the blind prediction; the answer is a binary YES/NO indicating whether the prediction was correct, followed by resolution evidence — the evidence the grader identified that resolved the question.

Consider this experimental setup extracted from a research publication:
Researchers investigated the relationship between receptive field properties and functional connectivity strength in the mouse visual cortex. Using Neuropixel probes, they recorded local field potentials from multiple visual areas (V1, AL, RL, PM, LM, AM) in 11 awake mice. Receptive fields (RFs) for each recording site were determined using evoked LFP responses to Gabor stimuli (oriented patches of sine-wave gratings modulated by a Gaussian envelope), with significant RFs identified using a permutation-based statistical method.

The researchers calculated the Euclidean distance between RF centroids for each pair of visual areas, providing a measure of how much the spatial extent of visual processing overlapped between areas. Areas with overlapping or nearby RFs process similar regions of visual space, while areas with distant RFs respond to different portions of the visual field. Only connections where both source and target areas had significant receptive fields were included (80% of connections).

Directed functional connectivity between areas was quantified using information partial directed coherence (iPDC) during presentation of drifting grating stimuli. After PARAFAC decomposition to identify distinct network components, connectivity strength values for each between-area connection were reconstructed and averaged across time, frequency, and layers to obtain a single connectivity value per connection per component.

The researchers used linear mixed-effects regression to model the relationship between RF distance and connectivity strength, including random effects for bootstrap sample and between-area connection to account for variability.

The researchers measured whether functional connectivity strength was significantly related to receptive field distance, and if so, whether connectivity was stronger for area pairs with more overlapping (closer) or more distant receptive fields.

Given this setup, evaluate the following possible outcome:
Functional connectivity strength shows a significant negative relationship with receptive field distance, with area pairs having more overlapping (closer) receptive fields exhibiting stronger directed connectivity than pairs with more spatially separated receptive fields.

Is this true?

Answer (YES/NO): NO